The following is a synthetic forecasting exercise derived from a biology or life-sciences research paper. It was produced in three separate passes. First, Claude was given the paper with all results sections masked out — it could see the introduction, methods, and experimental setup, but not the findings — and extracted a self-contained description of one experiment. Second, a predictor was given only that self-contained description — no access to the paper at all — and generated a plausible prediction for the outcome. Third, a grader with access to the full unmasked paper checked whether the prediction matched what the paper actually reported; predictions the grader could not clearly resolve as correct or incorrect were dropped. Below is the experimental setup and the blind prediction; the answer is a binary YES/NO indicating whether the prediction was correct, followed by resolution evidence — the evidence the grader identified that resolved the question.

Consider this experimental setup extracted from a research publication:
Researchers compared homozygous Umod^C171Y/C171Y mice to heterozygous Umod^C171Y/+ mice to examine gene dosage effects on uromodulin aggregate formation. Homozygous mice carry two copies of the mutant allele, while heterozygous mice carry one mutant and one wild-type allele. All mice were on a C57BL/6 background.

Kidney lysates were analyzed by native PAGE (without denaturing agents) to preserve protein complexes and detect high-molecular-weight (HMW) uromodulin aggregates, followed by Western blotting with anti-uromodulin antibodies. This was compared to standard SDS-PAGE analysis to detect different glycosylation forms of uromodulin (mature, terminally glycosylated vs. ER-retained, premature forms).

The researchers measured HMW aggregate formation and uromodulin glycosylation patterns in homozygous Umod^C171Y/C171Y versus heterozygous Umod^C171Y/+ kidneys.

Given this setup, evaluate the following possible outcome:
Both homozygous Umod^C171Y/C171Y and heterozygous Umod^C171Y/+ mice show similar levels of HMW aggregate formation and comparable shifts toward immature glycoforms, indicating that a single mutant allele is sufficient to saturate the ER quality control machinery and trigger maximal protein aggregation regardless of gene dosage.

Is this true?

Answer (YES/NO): NO